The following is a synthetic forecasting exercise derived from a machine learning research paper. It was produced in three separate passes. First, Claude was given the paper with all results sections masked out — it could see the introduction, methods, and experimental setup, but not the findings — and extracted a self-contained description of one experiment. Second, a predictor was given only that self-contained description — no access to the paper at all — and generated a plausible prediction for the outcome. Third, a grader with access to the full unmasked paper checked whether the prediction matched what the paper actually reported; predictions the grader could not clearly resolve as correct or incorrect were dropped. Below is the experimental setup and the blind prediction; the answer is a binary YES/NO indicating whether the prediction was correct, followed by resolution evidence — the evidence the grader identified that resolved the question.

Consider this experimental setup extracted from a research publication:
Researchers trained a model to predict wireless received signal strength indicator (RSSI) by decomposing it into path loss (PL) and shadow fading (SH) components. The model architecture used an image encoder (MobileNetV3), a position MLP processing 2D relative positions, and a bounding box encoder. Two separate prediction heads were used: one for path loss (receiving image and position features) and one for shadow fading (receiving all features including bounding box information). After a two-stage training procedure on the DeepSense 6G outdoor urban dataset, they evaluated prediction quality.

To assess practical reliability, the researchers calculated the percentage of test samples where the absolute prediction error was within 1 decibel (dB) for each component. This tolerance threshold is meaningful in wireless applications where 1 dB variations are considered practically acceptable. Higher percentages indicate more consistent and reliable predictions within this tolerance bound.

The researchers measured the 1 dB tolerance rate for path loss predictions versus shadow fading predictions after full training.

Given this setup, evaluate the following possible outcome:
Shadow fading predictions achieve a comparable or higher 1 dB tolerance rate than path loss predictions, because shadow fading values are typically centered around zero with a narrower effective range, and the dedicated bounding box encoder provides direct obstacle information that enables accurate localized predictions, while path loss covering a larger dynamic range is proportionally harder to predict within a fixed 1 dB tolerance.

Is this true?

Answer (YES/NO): NO